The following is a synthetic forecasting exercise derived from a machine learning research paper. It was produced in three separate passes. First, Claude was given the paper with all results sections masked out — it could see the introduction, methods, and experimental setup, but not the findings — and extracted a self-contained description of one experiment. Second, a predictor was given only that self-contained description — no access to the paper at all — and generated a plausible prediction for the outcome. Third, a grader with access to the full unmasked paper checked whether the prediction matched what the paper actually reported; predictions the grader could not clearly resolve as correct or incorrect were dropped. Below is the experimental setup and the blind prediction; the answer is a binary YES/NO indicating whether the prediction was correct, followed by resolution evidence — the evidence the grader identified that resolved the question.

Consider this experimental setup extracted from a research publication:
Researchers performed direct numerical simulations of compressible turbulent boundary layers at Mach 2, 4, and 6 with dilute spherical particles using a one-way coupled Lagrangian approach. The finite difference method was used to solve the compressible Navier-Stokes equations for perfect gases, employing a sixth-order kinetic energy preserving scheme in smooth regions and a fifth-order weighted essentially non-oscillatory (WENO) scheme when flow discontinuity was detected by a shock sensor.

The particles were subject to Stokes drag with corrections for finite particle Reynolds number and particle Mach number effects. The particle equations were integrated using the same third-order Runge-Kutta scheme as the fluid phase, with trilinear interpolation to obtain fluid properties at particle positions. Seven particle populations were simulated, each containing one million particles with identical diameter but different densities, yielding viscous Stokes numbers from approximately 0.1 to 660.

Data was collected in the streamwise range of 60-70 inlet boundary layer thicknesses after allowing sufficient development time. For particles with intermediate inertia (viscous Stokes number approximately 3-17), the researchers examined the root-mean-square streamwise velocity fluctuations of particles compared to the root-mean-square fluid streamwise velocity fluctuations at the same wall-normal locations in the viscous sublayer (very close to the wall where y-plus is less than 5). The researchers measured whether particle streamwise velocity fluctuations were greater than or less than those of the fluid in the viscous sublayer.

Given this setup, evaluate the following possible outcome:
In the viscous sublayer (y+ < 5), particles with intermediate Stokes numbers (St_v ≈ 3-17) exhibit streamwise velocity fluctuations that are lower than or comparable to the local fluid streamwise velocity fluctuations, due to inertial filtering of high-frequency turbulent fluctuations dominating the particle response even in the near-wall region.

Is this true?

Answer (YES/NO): NO